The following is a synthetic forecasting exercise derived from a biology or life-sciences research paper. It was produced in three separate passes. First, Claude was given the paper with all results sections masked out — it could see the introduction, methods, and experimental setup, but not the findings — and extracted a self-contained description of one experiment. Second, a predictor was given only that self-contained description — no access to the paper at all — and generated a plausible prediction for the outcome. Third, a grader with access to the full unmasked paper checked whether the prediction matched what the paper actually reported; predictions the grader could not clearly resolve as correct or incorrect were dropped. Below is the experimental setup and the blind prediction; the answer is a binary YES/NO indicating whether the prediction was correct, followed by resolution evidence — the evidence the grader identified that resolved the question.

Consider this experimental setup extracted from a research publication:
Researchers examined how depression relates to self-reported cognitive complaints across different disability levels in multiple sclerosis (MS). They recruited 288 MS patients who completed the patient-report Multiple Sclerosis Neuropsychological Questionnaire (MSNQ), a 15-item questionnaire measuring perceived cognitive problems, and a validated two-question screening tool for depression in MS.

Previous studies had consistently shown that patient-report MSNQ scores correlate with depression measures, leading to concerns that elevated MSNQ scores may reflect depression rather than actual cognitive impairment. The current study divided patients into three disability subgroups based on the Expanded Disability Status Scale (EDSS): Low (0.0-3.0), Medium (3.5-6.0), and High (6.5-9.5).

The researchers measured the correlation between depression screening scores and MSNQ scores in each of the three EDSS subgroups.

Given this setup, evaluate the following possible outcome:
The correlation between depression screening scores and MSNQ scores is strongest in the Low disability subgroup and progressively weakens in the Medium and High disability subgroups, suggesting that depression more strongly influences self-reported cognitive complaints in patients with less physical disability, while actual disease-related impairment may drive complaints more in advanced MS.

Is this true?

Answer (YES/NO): NO